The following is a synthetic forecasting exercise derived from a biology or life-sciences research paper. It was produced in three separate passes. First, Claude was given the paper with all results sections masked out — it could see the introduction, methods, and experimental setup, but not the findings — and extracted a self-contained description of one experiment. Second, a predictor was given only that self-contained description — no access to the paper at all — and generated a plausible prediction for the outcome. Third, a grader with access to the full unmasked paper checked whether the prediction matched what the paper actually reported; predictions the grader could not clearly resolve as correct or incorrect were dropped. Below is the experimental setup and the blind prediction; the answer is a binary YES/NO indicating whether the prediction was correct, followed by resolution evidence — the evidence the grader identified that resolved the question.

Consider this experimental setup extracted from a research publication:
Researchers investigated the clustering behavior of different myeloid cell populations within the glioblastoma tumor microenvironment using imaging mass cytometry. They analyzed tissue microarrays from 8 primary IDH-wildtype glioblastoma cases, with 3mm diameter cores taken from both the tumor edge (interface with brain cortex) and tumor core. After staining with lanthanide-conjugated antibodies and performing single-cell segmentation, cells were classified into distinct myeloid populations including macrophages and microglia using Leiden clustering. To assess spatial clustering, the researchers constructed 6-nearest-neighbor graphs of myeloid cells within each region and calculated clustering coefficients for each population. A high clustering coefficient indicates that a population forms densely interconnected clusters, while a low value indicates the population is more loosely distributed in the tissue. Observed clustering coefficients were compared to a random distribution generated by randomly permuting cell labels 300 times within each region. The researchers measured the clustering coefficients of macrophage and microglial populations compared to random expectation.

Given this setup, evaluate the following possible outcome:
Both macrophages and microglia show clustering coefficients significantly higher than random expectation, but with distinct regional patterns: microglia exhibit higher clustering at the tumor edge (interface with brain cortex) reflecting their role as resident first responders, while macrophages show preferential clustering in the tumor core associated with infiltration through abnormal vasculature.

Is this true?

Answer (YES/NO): NO